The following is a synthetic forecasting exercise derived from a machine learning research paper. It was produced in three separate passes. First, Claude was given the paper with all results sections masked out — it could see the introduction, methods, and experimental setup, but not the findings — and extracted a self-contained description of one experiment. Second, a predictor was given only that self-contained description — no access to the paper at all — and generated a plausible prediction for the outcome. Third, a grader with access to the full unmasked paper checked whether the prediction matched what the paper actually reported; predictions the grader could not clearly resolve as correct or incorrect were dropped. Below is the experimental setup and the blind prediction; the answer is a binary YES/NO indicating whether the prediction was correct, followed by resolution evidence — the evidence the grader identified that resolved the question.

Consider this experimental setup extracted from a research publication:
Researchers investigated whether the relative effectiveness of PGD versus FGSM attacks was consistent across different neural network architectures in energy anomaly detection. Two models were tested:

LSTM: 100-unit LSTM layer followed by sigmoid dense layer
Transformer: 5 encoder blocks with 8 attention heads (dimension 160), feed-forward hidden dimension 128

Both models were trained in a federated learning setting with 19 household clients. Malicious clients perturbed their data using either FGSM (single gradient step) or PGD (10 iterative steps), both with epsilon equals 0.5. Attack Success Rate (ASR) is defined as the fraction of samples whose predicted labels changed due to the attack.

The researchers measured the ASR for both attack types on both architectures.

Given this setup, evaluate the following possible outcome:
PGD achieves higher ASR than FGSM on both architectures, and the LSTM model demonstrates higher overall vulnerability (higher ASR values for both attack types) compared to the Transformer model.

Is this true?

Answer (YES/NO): YES